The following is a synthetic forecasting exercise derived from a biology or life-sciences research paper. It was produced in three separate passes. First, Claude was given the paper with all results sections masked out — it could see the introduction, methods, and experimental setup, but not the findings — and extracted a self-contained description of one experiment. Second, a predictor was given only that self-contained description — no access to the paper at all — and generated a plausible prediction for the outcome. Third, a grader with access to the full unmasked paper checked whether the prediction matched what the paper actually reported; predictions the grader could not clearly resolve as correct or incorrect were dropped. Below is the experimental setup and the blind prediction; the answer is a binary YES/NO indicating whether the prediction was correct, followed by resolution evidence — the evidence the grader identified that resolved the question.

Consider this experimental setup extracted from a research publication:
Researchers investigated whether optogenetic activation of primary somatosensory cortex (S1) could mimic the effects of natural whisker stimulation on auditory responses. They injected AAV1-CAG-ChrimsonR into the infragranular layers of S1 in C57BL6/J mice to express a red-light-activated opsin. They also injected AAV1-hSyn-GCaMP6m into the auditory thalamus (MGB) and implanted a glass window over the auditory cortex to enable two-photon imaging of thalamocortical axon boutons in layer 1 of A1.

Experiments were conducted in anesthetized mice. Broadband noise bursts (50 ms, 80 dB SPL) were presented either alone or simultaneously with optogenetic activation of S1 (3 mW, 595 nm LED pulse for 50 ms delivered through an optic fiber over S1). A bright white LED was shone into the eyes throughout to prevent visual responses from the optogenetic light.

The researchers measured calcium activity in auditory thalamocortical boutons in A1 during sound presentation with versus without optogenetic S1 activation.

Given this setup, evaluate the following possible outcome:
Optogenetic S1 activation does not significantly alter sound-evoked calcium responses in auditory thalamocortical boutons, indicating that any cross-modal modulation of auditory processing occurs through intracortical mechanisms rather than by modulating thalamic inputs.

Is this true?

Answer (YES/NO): NO